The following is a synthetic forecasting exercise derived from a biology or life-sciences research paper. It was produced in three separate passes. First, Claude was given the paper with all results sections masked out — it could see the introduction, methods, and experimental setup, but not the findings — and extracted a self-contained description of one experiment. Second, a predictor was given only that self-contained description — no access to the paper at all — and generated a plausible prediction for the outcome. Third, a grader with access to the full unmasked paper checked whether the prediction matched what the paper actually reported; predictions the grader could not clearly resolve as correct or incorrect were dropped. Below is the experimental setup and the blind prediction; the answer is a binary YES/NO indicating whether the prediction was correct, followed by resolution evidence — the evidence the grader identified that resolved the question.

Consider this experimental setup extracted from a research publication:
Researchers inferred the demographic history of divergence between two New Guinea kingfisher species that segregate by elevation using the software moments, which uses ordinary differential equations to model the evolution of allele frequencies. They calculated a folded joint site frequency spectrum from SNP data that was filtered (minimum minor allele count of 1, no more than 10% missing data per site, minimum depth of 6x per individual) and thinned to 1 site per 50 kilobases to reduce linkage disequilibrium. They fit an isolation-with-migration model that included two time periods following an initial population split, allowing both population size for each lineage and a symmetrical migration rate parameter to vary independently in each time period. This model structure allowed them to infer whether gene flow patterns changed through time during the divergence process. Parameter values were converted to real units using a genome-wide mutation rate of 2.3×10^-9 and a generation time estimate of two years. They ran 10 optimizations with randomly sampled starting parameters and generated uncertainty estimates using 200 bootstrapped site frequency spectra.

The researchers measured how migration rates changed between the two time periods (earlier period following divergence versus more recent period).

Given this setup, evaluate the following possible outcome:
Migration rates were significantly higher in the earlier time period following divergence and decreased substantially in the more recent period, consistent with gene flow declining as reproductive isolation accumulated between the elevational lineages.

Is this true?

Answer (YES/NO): NO